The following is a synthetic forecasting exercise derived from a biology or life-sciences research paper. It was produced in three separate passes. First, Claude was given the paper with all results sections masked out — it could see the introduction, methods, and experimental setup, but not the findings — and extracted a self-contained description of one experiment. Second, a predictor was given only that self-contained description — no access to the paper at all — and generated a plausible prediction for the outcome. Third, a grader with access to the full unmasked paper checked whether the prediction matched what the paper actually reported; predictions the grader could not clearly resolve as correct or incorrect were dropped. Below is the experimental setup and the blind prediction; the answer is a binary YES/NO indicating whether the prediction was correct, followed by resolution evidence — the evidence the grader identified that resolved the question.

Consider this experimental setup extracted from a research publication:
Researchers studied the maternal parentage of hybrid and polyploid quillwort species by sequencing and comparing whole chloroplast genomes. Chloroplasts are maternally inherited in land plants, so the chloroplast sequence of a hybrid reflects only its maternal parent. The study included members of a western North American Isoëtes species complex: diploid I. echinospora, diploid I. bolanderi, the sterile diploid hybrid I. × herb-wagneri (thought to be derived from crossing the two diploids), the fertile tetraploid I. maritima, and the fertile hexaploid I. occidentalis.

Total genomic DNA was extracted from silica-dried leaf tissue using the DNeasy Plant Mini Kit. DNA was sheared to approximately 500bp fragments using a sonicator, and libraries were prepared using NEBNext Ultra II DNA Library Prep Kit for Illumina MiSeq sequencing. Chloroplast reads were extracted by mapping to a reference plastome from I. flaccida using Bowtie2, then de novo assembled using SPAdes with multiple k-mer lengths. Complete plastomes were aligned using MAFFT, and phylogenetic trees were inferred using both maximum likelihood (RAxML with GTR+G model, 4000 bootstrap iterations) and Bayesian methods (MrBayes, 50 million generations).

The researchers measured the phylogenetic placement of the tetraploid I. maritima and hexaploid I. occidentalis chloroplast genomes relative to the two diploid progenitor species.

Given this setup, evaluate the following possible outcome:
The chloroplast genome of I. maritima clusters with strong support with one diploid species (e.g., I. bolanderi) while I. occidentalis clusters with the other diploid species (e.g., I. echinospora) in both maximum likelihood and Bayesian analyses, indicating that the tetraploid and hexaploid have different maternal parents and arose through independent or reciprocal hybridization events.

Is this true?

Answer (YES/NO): NO